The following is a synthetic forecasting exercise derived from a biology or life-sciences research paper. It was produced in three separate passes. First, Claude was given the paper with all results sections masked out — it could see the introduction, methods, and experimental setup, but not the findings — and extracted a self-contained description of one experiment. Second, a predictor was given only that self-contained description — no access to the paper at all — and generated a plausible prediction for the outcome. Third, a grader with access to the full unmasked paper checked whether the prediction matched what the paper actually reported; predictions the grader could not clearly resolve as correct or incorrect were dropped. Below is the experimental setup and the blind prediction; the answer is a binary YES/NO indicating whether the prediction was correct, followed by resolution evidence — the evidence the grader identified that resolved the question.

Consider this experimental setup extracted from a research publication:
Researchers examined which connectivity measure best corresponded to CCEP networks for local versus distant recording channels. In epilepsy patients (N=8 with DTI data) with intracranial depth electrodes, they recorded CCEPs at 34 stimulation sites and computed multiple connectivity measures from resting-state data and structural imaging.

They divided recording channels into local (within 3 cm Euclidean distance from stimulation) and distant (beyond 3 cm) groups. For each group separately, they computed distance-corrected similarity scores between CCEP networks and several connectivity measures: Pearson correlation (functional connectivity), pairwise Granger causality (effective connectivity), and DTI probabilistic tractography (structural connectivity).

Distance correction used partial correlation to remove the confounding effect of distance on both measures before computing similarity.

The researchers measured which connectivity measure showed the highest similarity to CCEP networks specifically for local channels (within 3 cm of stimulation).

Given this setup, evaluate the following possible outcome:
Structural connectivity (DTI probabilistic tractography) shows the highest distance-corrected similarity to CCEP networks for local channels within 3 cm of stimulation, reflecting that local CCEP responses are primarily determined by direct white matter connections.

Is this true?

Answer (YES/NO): NO